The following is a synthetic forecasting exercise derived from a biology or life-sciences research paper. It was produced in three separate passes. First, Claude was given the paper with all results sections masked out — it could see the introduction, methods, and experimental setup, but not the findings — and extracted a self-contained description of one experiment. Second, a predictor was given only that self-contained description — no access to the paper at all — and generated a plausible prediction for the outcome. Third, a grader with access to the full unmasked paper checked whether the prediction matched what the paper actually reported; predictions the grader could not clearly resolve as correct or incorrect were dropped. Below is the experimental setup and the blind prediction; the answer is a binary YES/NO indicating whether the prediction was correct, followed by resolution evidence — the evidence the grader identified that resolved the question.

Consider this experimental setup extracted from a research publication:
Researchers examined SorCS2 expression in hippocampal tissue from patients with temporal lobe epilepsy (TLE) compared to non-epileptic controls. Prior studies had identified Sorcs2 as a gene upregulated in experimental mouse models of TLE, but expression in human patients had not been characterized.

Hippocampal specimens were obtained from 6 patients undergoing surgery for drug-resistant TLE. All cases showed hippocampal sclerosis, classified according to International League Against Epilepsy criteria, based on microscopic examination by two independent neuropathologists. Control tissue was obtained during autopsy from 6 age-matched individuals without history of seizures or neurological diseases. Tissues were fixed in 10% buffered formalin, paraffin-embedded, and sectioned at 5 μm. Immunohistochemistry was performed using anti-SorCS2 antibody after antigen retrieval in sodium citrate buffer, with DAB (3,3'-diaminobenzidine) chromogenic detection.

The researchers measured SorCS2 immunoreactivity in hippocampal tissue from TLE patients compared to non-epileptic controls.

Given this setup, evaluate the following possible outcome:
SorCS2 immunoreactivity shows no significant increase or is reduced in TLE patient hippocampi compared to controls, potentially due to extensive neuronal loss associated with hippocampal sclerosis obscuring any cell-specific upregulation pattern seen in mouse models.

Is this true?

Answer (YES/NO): NO